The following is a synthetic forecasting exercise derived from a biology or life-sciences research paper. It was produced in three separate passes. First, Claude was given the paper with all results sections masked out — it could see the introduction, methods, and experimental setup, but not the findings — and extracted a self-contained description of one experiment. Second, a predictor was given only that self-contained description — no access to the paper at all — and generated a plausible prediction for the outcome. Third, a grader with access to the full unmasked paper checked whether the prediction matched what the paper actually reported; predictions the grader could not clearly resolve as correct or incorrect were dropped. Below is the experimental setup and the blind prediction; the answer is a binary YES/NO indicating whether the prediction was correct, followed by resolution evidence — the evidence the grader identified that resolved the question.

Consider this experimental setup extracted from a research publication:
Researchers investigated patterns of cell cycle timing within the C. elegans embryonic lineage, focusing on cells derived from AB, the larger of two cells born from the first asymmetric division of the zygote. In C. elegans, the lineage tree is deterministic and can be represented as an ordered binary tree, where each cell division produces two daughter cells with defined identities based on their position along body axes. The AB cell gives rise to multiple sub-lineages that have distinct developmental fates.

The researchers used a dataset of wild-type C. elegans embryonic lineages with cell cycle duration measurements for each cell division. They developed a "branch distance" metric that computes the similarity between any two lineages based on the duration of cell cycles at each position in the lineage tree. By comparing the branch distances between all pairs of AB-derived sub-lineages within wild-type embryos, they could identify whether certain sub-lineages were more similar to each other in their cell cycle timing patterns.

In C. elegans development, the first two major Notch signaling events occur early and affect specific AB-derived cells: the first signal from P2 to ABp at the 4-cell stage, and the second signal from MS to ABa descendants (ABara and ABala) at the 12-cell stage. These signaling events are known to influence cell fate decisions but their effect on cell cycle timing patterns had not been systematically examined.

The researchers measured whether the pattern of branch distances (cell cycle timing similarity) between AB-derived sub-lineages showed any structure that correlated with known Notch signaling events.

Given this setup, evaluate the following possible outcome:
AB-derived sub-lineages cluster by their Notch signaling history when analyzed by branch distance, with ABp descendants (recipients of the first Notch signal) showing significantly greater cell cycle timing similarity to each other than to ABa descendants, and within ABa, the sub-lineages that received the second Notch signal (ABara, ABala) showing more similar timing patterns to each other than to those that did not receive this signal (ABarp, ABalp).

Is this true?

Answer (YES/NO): NO